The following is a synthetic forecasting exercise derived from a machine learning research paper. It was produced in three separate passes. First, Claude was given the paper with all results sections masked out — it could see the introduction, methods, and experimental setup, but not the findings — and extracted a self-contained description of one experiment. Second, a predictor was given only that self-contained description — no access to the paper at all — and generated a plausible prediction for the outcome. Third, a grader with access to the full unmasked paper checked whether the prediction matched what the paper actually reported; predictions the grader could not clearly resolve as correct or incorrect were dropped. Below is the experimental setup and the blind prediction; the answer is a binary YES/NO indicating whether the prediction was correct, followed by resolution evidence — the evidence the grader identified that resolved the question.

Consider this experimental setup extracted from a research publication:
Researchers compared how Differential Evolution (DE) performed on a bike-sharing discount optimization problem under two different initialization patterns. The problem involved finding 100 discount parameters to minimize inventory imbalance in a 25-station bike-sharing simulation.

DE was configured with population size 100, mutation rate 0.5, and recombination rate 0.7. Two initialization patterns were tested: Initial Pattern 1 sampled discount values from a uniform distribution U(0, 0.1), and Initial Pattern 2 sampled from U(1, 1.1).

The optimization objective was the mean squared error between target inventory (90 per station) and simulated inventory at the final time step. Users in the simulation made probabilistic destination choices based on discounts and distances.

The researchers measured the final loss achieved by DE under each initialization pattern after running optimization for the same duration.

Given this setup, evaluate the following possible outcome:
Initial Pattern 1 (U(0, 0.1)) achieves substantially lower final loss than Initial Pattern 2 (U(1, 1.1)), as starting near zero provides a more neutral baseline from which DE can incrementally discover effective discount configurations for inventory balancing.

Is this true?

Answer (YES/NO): YES